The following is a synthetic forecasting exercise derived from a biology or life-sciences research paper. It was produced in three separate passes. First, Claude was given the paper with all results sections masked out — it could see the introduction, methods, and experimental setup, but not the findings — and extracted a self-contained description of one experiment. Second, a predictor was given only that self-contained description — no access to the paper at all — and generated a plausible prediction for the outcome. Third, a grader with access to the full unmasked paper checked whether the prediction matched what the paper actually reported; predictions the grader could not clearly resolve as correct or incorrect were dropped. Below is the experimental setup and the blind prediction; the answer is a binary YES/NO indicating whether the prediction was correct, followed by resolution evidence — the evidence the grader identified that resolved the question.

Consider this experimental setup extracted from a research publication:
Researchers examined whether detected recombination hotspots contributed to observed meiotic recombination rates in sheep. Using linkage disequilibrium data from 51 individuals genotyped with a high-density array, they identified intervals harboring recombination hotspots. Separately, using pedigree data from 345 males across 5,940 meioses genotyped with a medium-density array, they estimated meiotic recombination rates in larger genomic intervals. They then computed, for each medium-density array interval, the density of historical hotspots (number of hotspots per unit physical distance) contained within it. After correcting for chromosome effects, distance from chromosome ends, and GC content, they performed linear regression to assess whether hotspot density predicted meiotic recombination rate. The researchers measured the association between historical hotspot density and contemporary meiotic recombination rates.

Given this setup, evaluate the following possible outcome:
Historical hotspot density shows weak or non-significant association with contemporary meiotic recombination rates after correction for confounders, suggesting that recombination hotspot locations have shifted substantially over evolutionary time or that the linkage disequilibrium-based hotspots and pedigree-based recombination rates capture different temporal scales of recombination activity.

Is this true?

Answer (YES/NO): NO